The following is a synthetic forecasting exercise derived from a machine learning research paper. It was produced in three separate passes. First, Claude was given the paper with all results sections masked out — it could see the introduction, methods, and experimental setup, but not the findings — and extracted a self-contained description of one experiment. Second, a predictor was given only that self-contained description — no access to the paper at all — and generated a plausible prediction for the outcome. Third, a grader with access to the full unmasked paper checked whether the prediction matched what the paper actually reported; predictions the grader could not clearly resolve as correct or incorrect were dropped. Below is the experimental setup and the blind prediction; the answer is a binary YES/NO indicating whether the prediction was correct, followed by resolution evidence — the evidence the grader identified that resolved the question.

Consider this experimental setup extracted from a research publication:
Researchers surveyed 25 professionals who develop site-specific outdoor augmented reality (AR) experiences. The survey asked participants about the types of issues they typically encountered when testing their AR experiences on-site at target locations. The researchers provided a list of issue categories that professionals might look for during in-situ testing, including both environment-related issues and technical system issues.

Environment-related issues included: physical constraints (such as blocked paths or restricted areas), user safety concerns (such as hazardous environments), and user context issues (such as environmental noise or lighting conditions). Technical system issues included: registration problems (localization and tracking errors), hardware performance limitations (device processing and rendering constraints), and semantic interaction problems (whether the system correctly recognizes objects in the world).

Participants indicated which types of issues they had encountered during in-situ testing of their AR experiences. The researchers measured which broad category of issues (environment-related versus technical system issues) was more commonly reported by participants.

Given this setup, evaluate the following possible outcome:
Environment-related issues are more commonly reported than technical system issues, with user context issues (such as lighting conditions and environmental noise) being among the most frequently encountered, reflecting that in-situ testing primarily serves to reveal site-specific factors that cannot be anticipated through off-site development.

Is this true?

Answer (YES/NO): NO